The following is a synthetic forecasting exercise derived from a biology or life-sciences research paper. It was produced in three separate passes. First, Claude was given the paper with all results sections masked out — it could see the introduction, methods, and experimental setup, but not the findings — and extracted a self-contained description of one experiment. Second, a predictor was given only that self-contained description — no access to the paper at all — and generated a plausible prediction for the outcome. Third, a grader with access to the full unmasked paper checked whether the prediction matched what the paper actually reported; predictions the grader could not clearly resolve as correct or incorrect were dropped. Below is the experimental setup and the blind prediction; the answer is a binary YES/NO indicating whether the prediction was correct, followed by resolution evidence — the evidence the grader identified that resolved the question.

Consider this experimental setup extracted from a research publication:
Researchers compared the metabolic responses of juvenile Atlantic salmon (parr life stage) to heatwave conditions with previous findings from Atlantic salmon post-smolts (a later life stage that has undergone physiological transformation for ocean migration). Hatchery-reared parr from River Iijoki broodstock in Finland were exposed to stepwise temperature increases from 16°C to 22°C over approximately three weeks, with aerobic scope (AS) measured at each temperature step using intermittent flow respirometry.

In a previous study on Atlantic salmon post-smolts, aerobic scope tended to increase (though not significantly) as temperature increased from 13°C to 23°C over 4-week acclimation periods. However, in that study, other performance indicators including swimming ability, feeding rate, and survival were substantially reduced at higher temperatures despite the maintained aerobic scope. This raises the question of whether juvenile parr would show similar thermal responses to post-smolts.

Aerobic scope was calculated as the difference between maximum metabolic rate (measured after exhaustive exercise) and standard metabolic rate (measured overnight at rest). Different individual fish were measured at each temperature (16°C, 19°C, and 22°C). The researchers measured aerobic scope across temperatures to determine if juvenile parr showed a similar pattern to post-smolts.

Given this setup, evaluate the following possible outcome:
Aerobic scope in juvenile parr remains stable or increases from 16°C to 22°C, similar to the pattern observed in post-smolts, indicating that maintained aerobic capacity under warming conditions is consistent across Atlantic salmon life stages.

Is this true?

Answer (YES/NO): YES